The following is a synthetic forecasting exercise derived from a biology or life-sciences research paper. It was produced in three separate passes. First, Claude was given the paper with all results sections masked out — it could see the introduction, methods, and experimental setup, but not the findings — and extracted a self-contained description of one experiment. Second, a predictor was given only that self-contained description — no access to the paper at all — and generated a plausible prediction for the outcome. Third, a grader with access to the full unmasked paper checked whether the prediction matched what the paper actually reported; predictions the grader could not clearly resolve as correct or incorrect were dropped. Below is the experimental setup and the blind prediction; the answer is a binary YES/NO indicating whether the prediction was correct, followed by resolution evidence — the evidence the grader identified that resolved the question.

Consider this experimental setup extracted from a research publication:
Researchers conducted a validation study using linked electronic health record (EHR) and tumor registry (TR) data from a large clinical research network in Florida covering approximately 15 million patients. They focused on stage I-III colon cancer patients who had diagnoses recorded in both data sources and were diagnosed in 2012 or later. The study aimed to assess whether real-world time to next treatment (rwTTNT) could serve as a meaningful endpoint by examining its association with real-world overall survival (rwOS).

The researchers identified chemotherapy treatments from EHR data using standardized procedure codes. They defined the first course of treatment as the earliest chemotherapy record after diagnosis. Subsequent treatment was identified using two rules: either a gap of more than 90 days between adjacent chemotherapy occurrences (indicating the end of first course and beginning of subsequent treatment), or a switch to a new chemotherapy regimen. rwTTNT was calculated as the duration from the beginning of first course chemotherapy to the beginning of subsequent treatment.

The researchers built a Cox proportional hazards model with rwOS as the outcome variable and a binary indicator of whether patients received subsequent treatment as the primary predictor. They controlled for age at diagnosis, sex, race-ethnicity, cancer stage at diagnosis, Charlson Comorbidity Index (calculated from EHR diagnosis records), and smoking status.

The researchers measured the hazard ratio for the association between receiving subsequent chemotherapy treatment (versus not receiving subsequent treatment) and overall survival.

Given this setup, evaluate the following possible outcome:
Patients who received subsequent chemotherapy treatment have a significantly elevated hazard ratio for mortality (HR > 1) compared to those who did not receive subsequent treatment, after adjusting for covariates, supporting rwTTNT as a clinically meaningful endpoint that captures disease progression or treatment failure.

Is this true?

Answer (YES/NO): NO